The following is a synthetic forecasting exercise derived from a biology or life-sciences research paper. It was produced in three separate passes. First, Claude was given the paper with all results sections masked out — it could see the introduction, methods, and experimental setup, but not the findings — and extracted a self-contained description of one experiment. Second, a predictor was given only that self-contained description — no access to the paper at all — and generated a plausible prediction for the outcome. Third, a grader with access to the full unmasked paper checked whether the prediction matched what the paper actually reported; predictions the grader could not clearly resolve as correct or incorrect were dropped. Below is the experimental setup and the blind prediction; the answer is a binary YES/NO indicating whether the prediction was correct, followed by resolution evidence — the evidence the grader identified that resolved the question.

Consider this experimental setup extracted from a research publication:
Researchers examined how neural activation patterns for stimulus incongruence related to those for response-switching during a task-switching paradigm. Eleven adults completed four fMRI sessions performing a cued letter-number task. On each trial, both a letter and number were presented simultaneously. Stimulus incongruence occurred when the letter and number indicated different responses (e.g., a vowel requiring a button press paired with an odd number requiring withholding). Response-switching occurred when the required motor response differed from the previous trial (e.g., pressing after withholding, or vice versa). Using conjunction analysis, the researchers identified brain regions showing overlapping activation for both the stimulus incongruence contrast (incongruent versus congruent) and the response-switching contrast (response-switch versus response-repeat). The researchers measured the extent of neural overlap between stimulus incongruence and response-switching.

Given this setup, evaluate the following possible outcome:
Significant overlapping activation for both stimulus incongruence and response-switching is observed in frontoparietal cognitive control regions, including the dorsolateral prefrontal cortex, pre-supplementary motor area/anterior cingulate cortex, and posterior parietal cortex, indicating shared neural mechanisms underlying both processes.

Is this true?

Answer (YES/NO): NO